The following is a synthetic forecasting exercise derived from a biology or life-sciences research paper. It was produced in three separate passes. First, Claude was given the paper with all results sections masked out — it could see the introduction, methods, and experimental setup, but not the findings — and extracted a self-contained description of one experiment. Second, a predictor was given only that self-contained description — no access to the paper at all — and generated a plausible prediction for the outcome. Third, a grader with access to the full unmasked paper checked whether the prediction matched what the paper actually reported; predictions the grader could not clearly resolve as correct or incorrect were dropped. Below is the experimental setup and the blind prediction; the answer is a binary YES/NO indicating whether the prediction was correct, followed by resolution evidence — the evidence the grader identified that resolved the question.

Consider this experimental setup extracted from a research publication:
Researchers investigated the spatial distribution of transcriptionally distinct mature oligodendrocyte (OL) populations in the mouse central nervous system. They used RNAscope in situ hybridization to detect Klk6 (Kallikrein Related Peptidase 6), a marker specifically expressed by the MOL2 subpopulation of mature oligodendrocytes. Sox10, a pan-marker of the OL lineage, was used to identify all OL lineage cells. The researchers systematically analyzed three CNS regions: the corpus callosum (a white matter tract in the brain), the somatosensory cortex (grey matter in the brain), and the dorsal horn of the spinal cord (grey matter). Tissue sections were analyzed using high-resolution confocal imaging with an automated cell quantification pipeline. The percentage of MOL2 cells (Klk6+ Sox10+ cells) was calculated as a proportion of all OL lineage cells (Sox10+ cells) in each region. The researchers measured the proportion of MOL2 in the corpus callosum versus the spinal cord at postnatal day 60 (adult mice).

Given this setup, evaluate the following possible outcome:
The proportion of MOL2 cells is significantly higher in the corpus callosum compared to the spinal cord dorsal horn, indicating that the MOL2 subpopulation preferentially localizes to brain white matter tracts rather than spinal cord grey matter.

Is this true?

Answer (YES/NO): NO